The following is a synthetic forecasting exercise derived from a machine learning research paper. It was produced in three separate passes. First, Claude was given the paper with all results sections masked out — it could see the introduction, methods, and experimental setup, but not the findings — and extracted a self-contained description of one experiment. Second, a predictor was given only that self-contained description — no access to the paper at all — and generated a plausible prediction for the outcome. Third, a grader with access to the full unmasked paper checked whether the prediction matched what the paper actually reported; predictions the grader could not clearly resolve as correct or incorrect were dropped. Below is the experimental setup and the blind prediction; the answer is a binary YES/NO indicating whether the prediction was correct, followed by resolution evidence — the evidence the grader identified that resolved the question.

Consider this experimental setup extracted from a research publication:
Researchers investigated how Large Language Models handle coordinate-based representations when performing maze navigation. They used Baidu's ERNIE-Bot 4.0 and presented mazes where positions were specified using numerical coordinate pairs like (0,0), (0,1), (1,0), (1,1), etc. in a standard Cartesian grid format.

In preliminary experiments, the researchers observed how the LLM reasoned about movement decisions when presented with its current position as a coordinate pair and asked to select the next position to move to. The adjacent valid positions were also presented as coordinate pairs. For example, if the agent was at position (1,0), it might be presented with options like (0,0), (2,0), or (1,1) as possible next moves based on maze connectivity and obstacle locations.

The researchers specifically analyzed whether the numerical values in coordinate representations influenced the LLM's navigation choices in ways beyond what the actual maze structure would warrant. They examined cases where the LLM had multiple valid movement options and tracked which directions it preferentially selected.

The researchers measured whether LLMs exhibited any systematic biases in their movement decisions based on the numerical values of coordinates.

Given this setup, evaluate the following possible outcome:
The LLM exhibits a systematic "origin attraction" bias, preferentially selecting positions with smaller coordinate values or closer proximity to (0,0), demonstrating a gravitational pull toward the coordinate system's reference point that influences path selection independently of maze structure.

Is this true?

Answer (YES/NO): NO